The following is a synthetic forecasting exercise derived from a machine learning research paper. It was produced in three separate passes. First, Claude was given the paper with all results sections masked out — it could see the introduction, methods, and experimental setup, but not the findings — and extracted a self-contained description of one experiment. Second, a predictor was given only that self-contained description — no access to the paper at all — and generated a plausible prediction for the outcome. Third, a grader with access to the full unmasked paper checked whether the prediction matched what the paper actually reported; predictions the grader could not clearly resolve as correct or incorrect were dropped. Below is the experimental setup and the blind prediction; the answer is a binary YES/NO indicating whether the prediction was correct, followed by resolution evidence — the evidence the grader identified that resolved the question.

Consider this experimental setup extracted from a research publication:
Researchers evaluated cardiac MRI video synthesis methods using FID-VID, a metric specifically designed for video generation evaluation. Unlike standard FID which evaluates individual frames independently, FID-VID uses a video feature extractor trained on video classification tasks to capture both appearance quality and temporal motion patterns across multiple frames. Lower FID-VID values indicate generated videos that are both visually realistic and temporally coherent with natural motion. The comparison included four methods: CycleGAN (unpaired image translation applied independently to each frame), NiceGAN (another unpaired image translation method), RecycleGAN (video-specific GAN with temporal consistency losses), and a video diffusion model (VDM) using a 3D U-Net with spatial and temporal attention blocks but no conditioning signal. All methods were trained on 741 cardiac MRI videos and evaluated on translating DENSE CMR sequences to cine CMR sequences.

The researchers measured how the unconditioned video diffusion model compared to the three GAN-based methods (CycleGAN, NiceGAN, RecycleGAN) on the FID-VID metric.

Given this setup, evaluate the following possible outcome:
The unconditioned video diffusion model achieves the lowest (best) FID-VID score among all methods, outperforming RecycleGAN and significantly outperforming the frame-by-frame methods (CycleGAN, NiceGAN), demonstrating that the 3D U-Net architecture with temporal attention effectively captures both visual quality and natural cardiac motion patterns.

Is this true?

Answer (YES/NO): YES